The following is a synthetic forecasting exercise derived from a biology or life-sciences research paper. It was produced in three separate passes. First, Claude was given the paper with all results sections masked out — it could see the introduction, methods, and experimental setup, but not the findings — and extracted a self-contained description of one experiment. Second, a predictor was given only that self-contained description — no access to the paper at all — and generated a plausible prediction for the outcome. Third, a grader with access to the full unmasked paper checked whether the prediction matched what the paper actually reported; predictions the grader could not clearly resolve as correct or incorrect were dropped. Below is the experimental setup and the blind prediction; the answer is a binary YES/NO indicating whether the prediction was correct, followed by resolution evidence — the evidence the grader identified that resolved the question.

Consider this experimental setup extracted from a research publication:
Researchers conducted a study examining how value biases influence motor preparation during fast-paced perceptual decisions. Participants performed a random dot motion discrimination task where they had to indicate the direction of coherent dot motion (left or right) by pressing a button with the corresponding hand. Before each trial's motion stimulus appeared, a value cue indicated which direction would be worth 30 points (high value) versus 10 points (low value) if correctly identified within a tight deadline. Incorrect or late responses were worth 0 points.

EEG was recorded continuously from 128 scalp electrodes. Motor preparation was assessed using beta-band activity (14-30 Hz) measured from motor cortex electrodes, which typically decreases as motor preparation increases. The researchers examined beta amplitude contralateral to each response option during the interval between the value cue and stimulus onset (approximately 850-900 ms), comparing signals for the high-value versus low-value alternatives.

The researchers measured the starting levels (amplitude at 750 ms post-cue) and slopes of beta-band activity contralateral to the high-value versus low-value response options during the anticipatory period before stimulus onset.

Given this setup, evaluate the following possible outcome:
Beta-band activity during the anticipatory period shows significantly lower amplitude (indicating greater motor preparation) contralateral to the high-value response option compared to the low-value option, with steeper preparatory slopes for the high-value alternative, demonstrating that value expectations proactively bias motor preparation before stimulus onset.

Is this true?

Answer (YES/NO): NO